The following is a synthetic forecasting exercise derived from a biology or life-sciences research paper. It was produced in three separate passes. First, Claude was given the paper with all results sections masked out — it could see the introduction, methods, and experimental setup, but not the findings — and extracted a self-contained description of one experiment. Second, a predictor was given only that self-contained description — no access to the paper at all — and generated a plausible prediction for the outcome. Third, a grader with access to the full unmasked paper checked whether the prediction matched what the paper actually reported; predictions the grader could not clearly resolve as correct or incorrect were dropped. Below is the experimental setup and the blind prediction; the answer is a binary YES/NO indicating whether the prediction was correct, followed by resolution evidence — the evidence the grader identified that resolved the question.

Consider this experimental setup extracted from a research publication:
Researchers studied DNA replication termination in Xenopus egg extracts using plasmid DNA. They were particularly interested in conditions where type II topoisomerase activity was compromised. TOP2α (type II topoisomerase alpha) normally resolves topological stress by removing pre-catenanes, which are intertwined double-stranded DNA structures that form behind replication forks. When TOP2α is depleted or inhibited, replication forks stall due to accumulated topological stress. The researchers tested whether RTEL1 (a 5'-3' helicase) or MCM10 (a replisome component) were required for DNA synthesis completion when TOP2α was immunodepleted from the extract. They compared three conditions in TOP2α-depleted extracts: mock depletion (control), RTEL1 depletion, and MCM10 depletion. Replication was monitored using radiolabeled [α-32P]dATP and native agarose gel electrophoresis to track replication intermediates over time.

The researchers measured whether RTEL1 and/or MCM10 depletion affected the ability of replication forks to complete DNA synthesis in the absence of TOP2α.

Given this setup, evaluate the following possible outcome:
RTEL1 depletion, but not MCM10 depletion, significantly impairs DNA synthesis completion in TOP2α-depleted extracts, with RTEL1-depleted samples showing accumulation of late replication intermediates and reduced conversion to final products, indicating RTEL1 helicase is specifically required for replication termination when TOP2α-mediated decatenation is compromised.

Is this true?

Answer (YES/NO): NO